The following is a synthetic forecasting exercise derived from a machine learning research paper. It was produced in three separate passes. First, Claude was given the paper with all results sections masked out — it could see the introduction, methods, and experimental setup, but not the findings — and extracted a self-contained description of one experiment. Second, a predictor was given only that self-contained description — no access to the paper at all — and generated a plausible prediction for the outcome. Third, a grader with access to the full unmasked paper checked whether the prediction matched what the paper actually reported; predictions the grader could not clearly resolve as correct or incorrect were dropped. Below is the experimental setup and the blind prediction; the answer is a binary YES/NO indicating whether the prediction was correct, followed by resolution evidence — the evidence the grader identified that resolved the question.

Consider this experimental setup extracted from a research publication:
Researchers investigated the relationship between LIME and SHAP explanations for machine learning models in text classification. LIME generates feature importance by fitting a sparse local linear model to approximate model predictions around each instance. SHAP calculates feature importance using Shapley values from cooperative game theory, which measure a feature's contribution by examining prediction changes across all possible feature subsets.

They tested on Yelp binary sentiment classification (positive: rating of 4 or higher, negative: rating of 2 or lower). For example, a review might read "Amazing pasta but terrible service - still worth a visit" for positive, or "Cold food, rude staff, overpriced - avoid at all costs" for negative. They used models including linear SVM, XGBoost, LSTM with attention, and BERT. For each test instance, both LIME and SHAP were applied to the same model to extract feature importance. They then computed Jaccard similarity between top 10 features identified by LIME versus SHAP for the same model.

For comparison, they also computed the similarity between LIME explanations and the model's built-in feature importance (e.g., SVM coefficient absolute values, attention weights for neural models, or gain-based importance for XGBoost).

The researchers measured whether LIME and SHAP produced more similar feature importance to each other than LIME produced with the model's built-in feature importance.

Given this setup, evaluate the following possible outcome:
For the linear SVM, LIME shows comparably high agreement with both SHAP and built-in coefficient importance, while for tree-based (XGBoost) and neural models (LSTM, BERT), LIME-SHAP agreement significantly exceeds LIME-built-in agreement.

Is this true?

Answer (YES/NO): NO